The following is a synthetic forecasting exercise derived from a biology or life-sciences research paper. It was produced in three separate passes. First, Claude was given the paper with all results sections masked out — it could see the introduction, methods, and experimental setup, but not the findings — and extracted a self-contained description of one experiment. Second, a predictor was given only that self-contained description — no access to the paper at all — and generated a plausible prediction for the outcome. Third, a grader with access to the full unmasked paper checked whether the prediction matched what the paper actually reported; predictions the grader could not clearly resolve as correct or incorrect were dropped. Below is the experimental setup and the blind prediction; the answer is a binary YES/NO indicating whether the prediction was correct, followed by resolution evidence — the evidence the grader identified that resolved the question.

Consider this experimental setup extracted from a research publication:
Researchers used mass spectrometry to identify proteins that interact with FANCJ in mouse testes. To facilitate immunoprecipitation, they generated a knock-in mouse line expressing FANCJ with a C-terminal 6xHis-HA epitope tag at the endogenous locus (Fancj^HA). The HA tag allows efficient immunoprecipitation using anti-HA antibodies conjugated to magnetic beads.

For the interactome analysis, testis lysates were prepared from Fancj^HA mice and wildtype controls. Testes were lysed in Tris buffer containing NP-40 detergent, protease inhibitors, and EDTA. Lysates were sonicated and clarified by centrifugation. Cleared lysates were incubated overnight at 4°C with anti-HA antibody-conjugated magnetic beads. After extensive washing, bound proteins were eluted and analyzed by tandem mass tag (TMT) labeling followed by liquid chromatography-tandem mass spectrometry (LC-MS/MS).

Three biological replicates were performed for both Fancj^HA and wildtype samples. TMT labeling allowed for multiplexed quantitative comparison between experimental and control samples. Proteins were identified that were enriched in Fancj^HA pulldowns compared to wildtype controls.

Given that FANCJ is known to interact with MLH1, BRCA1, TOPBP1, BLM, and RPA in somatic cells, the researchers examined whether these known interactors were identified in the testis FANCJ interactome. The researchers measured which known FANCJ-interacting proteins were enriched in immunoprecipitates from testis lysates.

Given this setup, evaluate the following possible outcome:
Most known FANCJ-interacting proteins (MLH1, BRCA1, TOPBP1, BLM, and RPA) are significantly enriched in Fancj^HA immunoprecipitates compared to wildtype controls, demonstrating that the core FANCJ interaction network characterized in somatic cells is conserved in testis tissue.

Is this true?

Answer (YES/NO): NO